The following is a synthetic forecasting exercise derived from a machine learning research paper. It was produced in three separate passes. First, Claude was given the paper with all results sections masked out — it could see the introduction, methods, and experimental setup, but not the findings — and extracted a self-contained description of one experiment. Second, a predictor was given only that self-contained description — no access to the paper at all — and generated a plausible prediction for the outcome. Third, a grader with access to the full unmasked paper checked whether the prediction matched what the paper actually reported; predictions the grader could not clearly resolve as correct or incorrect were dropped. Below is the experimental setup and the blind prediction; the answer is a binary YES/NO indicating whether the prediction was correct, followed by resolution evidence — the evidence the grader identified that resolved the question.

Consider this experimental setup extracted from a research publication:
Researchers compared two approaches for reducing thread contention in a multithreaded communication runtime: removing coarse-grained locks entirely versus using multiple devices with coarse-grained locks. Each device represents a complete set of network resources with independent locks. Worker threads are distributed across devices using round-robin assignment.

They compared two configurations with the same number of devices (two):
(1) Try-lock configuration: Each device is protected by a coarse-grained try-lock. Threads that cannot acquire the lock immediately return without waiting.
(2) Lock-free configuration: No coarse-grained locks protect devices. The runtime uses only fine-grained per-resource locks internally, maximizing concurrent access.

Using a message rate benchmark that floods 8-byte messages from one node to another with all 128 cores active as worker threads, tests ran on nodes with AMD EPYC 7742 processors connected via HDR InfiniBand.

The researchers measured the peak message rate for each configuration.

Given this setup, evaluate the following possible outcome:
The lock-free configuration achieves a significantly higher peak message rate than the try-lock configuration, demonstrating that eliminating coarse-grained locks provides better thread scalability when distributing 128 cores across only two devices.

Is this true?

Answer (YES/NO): YES